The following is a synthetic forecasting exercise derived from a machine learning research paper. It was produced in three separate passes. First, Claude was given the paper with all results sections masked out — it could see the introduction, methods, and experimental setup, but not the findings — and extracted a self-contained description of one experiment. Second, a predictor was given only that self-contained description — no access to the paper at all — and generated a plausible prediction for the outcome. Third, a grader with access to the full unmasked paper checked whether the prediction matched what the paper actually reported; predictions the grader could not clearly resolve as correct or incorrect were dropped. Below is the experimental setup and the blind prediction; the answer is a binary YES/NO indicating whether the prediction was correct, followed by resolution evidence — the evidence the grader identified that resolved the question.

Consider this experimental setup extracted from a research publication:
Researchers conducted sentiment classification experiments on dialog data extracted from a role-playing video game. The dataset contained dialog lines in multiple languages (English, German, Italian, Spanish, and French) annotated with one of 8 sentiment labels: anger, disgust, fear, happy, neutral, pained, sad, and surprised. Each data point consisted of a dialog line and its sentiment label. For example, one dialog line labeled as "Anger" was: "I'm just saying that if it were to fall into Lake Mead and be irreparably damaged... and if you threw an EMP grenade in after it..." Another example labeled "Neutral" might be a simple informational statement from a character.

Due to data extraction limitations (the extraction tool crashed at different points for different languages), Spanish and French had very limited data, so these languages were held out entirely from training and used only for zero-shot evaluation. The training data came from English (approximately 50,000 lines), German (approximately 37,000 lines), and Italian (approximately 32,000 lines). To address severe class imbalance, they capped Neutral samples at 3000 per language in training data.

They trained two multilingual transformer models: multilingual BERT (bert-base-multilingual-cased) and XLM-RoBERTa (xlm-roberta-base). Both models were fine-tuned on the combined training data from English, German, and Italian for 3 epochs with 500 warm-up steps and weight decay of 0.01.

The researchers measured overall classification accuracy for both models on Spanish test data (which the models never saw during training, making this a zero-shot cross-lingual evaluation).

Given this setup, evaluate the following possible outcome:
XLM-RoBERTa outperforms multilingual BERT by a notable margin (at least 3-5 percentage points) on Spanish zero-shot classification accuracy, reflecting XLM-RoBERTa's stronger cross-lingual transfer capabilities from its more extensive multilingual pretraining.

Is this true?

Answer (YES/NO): NO